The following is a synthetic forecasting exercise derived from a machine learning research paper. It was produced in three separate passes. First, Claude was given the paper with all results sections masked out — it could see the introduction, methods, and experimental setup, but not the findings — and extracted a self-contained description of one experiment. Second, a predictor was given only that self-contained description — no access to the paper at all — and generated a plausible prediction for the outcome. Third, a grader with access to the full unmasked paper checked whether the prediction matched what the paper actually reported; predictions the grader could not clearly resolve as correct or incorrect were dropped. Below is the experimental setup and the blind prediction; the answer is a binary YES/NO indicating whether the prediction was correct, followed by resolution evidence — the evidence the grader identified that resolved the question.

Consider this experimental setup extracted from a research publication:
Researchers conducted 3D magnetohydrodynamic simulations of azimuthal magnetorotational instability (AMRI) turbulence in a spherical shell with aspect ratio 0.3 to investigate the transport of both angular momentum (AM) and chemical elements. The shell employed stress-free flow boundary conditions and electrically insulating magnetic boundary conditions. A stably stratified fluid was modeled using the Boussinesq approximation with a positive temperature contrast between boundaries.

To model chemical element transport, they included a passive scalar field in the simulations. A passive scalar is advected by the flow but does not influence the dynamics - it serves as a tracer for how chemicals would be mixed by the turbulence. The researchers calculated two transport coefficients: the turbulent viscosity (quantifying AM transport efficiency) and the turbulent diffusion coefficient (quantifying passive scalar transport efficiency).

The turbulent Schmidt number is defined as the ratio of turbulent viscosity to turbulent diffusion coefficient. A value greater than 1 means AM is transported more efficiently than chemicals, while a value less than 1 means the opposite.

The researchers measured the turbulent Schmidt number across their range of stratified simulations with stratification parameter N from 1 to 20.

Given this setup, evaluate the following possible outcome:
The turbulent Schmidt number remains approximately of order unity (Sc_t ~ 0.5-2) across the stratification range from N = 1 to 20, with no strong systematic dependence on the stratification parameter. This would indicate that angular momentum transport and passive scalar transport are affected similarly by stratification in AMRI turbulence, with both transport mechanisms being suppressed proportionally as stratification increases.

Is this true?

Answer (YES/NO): NO